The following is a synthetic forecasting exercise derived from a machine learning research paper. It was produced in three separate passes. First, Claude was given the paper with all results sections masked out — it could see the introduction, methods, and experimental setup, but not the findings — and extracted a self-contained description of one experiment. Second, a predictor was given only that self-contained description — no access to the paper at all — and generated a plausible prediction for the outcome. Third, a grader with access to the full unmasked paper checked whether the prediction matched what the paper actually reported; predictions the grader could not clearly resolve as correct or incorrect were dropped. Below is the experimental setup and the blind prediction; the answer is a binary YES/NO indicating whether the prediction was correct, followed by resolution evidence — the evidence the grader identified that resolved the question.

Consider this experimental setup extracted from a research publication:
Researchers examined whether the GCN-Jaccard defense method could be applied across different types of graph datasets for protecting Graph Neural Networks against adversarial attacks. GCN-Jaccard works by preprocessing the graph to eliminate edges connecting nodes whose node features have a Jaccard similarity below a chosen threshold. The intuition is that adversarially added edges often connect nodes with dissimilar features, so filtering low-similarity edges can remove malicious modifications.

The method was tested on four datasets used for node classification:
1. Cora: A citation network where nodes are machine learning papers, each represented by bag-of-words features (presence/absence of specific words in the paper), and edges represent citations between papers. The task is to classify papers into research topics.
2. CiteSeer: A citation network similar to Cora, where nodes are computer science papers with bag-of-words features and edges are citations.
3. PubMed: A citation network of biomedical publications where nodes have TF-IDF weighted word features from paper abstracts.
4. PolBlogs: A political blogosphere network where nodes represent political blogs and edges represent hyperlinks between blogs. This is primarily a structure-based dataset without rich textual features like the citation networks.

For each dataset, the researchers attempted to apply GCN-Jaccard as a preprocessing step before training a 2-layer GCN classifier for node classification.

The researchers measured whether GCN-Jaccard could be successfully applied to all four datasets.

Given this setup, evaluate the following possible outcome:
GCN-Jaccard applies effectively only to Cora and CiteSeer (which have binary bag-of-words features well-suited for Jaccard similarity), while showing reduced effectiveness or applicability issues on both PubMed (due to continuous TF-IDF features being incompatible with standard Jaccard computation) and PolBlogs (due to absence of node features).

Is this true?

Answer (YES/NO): NO